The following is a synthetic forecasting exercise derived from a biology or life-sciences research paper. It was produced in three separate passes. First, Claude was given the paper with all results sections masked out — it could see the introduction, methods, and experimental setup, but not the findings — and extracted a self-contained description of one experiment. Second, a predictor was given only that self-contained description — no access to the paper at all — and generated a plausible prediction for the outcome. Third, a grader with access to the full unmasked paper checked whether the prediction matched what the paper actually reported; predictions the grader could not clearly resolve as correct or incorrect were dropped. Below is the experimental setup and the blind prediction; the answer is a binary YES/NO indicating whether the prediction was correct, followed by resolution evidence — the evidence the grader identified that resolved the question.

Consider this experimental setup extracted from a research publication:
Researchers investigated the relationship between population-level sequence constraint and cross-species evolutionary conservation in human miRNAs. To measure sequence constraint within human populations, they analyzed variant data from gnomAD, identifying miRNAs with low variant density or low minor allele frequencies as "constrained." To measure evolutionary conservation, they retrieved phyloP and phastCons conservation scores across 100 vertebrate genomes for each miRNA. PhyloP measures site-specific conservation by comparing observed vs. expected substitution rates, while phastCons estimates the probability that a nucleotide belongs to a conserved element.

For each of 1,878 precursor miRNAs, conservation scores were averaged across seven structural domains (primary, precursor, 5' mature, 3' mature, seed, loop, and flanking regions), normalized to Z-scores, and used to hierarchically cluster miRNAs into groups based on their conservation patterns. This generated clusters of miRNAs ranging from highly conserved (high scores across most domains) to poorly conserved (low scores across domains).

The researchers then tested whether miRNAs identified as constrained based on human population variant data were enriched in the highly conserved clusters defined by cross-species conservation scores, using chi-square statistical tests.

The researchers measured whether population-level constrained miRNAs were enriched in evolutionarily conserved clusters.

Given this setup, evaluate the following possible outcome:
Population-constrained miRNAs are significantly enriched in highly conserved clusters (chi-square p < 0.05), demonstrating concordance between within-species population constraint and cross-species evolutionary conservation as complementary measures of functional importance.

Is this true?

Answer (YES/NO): YES